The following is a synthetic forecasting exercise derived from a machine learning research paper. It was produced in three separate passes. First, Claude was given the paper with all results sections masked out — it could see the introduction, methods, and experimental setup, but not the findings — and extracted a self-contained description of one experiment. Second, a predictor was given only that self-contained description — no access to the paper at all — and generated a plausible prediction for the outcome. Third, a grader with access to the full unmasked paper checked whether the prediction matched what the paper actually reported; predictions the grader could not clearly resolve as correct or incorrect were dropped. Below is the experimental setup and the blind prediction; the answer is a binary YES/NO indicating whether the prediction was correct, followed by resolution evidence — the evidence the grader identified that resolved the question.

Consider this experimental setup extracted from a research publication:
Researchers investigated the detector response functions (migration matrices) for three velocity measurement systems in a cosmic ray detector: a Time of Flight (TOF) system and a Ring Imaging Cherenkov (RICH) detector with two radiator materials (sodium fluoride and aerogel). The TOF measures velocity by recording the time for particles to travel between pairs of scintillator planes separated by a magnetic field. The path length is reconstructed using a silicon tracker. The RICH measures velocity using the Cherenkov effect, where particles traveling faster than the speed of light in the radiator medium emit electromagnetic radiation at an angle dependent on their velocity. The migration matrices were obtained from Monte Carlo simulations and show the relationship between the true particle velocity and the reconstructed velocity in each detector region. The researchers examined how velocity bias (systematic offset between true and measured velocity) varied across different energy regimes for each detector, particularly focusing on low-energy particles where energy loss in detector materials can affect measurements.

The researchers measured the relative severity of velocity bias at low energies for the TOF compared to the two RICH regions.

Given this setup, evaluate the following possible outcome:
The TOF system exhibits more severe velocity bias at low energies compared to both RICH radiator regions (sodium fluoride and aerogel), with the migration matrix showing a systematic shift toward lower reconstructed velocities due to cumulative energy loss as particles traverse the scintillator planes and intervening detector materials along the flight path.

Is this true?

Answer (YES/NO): YES